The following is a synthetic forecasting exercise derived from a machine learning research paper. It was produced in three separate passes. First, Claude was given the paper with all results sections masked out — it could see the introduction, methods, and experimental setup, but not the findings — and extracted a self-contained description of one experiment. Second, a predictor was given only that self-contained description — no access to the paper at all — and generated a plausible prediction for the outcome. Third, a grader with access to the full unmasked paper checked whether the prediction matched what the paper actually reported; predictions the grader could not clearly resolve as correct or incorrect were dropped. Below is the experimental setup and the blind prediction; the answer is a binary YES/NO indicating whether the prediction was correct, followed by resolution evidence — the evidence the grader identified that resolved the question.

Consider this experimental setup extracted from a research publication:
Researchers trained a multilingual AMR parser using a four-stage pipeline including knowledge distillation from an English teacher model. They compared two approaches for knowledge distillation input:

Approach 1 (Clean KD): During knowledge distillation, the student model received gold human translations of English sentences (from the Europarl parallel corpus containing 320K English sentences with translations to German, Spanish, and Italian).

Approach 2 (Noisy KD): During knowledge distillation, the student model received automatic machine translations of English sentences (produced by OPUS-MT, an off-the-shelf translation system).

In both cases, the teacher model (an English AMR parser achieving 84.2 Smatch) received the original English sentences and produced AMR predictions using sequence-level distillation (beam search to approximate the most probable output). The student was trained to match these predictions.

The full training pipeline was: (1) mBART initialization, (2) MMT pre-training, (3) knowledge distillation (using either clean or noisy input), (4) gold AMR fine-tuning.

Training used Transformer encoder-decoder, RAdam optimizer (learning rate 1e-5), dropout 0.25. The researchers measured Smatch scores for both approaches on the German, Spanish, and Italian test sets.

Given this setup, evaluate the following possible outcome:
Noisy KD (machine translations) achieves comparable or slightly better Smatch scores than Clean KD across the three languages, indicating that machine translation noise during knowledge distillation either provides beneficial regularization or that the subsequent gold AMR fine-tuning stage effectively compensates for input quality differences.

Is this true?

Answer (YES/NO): YES